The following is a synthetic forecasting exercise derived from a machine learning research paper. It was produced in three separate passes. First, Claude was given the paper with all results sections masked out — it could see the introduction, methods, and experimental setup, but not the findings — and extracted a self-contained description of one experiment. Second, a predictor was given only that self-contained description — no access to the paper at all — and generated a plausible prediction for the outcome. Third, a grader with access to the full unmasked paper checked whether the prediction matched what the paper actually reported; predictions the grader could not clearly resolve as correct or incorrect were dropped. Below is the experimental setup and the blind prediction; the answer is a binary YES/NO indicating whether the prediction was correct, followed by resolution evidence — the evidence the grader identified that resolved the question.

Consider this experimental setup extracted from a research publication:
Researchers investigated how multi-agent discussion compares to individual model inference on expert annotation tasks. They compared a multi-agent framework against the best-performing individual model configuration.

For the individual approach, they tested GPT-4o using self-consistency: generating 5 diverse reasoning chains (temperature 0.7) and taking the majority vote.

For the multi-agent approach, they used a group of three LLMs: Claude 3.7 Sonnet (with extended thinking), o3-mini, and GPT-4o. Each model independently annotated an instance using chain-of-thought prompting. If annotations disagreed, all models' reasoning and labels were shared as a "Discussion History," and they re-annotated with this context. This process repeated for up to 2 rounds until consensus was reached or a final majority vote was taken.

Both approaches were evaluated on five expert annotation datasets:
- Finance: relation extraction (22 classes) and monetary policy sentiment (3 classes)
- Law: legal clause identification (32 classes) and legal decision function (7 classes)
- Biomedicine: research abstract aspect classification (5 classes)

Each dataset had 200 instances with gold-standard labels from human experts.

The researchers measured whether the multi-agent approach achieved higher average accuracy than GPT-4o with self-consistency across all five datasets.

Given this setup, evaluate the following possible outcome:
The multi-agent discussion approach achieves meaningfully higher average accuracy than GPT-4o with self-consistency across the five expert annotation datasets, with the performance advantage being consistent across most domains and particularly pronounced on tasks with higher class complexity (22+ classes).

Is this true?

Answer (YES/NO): NO